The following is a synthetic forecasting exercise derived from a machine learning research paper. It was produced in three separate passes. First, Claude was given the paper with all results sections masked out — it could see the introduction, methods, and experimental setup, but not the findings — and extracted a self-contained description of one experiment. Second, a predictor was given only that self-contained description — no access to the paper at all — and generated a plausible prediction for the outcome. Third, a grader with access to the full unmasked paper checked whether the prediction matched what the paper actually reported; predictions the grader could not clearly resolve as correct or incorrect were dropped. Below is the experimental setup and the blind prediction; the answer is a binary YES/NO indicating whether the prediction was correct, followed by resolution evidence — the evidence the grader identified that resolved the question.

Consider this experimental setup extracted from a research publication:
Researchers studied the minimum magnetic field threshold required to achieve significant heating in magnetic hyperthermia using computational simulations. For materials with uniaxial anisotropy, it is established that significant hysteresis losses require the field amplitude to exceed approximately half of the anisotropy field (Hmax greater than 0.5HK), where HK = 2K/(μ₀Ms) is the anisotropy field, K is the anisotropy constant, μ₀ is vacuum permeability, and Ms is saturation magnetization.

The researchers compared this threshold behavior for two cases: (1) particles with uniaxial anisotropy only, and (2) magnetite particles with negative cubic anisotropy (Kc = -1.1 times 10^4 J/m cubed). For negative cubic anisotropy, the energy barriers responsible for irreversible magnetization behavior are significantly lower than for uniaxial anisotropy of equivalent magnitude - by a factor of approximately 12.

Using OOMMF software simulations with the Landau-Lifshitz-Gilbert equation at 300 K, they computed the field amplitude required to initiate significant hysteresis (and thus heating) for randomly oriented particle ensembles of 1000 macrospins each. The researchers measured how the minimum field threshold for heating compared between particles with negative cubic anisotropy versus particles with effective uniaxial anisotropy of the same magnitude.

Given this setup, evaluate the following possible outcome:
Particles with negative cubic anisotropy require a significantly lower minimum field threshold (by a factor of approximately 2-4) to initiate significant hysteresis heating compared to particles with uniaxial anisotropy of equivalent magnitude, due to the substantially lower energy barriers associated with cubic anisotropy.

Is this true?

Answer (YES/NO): NO